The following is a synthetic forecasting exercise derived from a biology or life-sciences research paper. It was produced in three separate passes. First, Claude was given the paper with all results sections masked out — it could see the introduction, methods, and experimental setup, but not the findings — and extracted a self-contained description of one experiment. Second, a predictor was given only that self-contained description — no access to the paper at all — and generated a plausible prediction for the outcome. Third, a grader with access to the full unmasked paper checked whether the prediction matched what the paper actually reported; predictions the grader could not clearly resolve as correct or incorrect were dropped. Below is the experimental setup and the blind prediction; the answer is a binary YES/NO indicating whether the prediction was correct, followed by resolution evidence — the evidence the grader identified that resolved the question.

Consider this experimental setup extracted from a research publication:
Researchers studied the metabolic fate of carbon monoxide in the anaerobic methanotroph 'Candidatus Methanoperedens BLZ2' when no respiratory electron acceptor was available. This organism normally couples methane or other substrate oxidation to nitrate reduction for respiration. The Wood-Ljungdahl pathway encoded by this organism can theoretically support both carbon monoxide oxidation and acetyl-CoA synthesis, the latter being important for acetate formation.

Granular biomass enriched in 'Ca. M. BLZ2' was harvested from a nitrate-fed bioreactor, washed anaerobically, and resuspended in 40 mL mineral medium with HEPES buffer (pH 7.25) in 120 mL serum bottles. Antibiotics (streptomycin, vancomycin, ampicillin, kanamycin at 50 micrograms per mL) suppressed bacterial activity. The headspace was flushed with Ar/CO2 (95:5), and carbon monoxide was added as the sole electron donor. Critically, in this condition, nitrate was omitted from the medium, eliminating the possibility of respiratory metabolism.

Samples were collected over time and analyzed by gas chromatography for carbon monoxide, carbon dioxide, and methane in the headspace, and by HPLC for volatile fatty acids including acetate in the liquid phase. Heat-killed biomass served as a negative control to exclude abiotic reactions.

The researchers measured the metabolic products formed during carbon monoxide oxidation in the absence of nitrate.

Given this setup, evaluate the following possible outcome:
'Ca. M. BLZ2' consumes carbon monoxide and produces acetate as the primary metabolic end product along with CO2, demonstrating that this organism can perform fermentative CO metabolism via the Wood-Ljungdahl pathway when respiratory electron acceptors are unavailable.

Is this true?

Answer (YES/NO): NO